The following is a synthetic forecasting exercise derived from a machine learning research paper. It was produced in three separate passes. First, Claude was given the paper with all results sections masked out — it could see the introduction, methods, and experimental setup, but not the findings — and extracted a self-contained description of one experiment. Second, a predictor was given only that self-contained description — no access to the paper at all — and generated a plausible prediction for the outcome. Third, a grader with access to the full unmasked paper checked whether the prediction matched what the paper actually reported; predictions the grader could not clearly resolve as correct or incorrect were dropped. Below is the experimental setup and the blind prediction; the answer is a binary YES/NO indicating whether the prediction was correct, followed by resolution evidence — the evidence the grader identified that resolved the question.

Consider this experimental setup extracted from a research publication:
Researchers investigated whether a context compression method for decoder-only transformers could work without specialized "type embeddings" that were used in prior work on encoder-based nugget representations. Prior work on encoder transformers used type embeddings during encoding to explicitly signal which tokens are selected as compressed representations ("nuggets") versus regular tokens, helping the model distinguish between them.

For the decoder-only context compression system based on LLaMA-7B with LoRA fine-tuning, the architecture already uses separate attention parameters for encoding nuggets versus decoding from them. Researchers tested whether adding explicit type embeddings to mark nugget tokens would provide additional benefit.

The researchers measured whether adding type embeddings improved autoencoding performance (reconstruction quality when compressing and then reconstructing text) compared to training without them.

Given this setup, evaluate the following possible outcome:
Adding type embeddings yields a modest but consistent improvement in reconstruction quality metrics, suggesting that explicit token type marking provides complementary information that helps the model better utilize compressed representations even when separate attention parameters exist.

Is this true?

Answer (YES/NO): NO